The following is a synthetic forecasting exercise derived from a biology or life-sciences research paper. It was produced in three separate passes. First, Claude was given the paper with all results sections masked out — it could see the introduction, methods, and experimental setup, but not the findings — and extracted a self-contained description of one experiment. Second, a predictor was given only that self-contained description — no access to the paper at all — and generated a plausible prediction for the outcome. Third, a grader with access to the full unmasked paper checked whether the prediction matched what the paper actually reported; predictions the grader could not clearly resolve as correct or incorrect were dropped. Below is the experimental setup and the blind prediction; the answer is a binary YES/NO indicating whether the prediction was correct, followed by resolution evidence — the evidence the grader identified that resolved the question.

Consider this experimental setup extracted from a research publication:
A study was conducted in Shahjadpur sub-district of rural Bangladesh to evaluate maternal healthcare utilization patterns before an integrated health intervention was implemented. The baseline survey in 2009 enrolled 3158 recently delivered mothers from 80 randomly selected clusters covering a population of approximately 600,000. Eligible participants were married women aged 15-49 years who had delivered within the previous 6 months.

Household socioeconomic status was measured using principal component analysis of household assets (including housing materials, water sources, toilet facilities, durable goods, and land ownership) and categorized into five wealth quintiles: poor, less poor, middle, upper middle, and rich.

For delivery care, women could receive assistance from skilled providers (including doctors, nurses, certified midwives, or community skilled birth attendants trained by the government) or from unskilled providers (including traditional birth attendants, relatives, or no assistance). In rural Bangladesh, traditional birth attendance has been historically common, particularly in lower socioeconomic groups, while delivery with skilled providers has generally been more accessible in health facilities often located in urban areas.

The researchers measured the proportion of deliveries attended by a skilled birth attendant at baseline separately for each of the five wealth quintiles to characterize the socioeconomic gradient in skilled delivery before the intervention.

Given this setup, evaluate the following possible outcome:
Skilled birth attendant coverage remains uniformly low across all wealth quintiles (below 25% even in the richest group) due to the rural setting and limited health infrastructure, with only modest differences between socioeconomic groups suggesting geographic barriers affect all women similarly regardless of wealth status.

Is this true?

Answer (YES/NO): NO